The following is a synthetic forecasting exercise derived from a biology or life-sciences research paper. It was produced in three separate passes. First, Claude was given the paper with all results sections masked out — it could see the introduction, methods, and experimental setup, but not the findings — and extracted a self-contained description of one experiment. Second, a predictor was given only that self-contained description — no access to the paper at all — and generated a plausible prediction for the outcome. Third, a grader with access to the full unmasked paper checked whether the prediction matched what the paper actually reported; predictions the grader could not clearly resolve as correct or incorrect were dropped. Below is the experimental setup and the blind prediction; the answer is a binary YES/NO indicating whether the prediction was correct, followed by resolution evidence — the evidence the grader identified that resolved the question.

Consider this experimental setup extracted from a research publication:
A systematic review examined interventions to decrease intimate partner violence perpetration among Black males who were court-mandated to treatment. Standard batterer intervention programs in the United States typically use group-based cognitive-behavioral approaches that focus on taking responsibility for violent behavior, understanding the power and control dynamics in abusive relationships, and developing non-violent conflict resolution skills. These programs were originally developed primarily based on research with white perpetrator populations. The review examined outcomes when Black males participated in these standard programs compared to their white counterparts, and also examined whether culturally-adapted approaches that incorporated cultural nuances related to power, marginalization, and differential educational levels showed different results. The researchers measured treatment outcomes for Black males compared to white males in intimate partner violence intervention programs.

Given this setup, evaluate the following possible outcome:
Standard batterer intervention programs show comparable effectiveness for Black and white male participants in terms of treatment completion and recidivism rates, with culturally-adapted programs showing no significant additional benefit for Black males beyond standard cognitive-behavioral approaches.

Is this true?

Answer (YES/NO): NO